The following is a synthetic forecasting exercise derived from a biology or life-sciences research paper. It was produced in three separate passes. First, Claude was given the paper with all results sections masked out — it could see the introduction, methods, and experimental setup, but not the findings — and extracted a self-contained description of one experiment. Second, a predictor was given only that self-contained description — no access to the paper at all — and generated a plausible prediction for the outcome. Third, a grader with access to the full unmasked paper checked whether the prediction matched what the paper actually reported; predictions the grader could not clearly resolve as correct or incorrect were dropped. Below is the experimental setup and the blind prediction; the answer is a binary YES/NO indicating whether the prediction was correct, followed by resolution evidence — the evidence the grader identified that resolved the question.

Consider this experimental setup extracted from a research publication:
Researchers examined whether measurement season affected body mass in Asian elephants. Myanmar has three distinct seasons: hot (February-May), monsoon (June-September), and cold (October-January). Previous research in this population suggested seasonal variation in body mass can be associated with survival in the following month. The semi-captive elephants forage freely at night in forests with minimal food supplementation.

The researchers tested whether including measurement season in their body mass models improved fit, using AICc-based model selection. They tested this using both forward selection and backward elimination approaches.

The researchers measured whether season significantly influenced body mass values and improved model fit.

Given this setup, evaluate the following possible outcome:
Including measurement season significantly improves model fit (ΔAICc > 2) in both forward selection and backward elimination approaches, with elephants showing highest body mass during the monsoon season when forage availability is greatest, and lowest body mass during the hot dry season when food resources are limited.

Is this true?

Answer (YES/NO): NO